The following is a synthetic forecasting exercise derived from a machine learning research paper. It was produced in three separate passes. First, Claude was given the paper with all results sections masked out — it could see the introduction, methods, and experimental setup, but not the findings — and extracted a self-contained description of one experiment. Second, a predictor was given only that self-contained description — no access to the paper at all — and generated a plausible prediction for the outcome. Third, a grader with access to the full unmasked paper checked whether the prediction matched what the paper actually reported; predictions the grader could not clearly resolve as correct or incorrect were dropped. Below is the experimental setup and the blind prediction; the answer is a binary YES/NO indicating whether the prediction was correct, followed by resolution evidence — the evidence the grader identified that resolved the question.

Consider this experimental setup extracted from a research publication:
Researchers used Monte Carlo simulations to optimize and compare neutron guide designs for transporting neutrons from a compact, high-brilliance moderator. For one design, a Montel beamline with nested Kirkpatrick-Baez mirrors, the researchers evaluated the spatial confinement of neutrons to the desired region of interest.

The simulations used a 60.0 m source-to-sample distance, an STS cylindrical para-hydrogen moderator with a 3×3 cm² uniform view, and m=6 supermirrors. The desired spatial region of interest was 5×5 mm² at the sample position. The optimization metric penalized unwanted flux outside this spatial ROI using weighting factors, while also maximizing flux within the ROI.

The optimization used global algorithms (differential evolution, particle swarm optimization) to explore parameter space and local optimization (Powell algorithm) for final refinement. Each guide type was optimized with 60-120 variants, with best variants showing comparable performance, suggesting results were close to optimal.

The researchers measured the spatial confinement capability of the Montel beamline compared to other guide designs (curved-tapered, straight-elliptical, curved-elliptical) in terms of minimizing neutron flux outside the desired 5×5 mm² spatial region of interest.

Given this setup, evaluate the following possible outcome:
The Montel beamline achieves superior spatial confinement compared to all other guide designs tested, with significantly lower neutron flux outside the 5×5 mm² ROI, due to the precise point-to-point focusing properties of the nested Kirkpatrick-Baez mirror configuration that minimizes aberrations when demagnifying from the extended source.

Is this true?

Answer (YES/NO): YES